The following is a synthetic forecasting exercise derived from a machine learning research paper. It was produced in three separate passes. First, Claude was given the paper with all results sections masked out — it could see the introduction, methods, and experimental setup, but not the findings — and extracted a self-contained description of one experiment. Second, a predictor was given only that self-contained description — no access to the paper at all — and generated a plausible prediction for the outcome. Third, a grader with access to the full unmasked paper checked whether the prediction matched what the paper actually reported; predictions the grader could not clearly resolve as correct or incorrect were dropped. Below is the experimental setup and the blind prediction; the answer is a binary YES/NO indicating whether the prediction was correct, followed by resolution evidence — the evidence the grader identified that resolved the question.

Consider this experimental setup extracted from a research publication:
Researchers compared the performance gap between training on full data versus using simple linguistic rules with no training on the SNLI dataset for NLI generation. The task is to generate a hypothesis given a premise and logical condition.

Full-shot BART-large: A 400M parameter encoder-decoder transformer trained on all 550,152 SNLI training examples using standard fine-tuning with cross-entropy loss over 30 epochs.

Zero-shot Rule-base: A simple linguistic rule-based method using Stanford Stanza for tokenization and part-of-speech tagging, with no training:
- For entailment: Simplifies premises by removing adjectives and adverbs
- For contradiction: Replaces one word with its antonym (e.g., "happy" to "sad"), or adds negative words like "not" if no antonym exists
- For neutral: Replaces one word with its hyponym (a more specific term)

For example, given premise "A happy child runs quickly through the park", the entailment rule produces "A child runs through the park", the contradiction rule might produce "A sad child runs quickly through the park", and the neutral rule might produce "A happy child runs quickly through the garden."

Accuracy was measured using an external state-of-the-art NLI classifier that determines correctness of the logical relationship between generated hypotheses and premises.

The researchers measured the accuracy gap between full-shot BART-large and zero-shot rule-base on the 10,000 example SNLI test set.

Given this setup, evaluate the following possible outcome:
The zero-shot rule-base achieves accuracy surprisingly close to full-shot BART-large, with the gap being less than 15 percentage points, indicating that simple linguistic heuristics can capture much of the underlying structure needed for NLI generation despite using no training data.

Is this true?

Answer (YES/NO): NO